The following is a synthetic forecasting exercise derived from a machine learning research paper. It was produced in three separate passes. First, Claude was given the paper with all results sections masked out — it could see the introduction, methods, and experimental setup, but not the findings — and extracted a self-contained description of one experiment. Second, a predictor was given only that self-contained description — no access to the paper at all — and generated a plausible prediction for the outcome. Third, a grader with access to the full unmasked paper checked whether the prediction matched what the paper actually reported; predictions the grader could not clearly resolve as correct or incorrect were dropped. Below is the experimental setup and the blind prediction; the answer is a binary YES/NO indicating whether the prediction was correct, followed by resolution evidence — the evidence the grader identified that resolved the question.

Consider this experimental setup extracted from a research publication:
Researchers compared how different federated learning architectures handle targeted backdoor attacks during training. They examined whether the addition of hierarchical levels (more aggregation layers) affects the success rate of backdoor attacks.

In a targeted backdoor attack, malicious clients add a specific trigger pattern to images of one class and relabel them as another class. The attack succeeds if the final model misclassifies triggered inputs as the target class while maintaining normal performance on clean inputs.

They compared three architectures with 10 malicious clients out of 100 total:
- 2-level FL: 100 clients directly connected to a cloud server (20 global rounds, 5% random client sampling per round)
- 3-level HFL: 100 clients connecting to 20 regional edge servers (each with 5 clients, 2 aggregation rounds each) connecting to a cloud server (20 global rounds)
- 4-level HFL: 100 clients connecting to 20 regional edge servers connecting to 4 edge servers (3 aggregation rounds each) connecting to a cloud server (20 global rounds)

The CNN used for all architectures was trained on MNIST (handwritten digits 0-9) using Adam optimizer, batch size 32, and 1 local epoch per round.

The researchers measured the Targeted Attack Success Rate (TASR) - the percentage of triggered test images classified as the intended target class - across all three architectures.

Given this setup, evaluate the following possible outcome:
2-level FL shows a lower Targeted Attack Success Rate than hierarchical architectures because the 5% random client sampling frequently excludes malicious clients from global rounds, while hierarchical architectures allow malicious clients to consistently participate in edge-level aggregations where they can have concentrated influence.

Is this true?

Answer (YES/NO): YES